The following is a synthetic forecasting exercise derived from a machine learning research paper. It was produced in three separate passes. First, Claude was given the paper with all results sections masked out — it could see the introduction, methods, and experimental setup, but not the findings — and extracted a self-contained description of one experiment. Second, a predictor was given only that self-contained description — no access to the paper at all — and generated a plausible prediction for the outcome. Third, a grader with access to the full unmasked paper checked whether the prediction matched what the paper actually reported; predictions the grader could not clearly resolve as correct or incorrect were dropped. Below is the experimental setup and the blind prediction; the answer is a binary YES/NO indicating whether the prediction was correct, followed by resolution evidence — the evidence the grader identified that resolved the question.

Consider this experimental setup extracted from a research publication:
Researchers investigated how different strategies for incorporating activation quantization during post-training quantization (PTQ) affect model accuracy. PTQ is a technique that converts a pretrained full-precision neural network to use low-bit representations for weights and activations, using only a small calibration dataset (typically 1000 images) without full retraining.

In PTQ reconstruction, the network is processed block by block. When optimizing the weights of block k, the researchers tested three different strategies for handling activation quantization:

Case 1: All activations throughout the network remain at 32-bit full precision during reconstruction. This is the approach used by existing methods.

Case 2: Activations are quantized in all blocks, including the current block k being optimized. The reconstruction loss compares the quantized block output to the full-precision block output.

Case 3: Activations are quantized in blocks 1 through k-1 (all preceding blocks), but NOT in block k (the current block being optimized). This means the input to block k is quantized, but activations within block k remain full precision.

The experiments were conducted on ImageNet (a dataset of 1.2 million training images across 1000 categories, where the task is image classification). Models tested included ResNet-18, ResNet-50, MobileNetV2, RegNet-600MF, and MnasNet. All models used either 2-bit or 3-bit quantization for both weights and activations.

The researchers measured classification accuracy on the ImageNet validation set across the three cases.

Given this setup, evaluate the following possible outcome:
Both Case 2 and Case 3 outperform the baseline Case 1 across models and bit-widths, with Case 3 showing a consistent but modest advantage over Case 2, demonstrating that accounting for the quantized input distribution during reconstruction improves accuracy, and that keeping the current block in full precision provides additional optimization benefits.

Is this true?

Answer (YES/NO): YES